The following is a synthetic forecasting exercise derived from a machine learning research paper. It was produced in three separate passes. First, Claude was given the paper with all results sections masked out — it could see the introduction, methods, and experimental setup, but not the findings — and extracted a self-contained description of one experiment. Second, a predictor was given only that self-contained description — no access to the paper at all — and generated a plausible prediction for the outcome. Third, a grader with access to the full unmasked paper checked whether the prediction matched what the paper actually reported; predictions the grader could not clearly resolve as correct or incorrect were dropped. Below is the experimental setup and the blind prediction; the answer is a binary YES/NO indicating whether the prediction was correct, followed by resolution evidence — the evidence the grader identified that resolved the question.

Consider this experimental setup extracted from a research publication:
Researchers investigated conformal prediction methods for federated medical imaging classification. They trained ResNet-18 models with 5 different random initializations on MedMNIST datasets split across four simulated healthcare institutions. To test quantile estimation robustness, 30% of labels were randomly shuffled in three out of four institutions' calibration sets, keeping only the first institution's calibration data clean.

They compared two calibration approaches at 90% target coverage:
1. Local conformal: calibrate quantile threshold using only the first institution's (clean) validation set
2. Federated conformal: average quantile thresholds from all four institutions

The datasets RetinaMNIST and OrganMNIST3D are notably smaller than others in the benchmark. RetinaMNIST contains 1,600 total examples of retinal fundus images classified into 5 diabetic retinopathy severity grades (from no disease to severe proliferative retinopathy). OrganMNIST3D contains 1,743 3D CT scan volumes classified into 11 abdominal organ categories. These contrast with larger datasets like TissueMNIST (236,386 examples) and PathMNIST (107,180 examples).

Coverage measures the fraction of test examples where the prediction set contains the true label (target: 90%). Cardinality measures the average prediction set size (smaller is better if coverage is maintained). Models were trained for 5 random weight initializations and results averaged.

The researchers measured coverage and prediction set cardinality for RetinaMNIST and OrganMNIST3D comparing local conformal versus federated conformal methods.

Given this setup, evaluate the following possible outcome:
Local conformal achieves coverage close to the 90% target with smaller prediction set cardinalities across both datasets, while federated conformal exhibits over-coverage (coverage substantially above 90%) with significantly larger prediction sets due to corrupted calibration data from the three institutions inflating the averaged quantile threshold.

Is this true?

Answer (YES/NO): NO